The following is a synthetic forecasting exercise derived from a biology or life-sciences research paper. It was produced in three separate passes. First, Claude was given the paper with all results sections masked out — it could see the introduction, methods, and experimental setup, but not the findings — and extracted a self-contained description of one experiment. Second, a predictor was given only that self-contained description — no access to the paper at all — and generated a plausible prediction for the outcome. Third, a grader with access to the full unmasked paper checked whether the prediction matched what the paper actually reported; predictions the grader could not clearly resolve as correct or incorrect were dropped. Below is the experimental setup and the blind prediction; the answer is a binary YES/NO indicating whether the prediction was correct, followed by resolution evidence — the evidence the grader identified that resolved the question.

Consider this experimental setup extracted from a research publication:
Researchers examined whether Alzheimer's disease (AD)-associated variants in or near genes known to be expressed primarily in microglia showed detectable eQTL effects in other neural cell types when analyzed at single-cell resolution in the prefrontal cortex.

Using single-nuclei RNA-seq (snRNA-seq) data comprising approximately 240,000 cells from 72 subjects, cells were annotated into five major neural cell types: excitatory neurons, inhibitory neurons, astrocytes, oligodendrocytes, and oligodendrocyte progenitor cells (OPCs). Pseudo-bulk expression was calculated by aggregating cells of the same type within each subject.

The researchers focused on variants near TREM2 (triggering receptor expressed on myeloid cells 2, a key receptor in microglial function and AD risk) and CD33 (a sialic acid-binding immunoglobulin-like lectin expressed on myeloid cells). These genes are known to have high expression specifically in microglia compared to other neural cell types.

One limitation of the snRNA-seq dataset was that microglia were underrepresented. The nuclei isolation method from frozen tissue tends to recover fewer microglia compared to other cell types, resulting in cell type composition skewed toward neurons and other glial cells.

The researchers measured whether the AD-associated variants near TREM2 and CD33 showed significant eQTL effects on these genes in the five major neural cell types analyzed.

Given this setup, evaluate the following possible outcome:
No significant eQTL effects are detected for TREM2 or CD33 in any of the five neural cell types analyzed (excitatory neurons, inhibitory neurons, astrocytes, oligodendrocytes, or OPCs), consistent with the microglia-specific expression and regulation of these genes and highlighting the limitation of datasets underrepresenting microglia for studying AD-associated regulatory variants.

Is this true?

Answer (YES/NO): YES